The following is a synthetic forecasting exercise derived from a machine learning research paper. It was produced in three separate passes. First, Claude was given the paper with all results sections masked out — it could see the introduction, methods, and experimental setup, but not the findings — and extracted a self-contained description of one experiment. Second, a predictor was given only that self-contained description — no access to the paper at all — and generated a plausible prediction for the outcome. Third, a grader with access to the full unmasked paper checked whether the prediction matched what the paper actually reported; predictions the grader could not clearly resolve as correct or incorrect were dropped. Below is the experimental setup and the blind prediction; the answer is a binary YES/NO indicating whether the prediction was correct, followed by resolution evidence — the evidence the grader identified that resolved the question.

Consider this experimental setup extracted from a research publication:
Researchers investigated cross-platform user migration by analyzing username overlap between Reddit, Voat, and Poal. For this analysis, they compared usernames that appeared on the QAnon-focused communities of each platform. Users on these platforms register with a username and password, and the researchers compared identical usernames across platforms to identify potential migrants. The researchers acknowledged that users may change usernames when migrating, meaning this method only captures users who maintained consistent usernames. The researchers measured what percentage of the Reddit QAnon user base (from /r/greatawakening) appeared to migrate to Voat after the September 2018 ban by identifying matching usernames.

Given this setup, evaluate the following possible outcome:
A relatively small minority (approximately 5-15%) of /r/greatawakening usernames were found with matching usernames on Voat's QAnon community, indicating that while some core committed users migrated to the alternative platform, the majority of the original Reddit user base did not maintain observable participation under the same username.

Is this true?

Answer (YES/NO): YES